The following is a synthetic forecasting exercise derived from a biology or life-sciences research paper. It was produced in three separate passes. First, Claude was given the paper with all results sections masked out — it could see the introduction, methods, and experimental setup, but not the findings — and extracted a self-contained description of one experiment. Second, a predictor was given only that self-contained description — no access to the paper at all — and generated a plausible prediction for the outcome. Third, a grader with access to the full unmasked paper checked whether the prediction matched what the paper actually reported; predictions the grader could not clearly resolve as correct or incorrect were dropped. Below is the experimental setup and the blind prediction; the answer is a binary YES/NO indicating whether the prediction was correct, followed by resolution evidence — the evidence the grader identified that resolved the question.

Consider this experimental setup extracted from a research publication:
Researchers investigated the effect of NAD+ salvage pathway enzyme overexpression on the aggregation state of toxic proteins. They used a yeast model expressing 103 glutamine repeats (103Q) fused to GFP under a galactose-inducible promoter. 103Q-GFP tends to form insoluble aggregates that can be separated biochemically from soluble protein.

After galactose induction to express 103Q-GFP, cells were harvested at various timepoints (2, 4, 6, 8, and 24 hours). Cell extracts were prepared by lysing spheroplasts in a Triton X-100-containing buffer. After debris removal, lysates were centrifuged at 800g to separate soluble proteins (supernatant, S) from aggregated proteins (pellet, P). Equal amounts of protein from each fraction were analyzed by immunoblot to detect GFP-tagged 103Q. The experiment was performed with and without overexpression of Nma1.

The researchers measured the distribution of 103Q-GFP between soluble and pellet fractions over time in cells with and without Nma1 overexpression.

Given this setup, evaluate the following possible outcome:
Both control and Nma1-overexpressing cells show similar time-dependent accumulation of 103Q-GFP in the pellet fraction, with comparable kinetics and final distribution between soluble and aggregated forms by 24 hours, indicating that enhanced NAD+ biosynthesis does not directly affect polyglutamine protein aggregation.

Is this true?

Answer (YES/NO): NO